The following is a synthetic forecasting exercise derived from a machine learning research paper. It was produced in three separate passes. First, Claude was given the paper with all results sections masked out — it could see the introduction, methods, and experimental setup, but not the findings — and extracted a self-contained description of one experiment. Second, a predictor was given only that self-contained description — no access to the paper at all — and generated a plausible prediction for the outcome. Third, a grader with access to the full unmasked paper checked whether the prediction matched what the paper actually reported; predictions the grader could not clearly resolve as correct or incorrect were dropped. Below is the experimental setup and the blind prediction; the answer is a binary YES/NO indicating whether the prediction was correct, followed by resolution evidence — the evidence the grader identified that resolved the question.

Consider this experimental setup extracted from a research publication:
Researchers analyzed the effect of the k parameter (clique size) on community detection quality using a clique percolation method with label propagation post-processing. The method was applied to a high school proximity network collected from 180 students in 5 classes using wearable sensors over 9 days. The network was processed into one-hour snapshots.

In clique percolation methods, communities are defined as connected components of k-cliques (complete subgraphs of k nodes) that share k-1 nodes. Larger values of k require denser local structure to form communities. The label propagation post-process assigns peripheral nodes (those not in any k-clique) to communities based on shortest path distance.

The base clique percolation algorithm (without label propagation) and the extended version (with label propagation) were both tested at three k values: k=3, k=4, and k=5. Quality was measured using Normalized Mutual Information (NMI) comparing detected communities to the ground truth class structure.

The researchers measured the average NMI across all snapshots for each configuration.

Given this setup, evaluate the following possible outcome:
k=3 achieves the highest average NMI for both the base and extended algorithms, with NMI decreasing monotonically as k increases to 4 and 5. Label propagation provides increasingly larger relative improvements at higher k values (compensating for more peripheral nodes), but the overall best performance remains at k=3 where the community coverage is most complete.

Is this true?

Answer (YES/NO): YES